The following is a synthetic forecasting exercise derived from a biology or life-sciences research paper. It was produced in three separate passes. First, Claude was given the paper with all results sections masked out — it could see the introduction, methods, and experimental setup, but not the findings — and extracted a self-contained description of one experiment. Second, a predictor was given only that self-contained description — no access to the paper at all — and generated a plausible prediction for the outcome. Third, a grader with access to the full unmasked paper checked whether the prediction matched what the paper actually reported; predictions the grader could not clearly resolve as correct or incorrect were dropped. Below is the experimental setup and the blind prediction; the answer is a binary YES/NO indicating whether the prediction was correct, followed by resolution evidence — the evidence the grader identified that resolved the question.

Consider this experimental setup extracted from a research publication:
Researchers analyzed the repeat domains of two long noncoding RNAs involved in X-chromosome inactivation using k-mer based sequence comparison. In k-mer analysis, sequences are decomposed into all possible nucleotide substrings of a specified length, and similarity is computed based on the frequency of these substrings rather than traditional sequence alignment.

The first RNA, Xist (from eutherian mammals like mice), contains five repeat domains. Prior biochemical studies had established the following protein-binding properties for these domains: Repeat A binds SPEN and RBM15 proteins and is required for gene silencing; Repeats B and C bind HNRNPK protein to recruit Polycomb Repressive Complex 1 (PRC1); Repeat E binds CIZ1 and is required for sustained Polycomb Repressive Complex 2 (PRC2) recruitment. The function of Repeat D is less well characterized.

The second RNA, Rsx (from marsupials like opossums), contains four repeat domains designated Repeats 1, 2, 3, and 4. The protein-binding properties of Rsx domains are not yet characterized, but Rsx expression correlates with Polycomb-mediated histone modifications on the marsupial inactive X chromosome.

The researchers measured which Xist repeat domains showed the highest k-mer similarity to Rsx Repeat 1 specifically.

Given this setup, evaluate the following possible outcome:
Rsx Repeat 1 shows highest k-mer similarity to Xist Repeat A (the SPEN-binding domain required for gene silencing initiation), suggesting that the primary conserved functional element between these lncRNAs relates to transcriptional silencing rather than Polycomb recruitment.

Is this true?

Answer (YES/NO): NO